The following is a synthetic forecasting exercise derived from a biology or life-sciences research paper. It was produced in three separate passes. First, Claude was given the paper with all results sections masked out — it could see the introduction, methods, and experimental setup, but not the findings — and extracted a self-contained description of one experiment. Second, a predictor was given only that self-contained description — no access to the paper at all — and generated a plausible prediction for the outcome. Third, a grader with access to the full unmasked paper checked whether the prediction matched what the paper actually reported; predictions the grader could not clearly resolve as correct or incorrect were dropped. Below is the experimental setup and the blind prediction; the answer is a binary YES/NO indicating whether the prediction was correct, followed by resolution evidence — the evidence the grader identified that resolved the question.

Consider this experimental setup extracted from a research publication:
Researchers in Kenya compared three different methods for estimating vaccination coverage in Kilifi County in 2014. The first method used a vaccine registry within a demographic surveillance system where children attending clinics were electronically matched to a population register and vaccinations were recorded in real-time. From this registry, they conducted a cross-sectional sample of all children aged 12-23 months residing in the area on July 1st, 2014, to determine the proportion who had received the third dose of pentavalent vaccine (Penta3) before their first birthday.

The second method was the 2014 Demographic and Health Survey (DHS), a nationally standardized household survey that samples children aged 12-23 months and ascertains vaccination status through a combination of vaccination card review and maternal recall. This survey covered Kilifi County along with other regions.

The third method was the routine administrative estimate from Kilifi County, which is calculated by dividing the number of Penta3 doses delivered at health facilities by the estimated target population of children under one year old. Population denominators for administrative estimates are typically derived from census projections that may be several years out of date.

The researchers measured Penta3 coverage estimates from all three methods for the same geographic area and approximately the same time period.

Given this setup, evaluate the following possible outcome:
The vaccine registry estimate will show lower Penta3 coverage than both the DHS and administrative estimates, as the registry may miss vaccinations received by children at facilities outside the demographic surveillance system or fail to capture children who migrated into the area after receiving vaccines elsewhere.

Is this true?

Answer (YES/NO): NO